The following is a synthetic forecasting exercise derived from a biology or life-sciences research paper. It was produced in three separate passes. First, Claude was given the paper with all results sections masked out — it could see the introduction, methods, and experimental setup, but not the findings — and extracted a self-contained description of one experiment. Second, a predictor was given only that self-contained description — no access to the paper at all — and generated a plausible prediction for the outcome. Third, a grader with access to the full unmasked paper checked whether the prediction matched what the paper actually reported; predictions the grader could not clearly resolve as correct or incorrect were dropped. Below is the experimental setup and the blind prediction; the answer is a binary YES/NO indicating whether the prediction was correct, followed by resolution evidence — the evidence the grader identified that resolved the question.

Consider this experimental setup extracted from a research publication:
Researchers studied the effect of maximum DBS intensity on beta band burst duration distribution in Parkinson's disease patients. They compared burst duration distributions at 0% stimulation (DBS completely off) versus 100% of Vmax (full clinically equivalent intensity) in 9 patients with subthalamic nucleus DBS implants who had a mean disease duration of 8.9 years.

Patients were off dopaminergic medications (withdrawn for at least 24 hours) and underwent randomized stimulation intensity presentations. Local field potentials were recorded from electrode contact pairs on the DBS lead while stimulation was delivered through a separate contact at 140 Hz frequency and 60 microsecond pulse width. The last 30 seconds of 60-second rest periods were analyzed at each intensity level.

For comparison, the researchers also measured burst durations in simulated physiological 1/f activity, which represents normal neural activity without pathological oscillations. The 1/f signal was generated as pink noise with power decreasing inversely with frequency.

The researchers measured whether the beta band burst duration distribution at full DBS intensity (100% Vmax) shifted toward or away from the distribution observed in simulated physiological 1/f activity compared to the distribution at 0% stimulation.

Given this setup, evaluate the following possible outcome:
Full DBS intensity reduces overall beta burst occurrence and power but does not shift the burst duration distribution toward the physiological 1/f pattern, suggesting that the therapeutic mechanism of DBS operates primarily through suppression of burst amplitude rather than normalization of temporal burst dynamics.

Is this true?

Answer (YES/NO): NO